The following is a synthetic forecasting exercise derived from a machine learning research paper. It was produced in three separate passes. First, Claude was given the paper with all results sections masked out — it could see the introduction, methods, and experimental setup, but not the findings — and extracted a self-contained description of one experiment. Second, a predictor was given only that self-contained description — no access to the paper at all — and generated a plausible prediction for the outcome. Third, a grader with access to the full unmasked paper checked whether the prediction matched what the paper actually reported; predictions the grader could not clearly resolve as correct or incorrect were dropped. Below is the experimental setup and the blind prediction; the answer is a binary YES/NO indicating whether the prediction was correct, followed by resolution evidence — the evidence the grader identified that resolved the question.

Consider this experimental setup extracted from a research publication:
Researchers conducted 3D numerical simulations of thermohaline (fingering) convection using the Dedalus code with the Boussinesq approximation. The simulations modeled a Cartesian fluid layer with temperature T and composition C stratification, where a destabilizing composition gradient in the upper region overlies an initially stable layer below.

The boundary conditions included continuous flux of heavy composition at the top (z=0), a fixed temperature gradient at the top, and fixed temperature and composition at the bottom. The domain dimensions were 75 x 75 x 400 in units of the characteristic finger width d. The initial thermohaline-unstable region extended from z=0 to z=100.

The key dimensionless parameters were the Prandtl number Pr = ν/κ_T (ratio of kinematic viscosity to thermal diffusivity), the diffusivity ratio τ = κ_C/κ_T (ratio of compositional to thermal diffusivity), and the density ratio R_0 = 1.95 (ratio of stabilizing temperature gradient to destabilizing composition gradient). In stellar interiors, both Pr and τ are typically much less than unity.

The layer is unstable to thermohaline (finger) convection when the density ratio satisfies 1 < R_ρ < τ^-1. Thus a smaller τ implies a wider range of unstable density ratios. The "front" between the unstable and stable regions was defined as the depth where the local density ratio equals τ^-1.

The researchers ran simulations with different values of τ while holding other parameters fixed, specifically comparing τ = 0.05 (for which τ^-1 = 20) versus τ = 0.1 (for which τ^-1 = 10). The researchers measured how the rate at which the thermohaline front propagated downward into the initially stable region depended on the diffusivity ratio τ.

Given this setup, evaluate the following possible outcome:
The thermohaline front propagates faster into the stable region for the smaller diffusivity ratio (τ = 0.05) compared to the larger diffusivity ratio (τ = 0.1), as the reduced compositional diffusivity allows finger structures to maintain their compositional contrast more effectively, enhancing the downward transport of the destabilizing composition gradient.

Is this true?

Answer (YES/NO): YES